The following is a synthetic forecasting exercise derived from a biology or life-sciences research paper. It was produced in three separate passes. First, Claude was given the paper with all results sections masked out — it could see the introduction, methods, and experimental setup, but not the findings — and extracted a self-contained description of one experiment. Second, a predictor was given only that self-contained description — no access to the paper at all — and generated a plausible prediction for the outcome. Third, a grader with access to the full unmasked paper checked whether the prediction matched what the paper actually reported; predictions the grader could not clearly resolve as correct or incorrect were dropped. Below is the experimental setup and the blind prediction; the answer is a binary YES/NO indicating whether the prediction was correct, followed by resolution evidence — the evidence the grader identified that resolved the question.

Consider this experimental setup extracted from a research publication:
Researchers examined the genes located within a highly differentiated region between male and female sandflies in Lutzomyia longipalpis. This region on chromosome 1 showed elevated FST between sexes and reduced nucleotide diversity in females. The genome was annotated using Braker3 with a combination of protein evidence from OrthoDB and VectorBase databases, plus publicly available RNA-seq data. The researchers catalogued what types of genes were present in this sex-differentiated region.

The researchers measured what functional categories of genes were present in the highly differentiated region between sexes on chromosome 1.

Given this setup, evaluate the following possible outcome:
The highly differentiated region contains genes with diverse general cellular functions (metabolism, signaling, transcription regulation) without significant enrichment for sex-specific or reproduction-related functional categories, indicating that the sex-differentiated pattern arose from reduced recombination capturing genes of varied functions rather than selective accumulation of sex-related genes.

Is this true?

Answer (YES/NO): NO